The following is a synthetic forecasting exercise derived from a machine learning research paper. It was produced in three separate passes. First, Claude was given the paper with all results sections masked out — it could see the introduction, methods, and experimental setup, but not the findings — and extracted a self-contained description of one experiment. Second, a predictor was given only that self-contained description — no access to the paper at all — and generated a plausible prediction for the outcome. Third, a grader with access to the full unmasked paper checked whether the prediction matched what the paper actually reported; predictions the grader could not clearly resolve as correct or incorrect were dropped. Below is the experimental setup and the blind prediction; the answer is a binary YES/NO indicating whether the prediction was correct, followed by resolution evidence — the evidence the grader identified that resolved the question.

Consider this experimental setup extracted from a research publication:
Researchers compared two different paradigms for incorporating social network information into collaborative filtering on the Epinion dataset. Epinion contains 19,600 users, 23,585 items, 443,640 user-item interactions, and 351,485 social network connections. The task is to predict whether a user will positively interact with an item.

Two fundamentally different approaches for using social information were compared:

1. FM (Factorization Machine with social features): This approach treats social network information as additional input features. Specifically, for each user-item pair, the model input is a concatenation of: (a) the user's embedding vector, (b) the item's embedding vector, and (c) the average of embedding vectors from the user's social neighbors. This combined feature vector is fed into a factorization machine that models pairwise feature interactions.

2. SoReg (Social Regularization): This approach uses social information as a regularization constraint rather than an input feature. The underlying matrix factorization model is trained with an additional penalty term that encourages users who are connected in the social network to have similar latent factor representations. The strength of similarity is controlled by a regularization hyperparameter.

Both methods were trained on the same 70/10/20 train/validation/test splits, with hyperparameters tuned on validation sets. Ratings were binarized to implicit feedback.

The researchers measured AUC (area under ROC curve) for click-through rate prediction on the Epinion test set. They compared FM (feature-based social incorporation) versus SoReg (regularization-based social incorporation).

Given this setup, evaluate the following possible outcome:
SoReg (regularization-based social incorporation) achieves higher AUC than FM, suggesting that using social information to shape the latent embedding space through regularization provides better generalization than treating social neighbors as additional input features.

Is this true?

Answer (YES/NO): NO